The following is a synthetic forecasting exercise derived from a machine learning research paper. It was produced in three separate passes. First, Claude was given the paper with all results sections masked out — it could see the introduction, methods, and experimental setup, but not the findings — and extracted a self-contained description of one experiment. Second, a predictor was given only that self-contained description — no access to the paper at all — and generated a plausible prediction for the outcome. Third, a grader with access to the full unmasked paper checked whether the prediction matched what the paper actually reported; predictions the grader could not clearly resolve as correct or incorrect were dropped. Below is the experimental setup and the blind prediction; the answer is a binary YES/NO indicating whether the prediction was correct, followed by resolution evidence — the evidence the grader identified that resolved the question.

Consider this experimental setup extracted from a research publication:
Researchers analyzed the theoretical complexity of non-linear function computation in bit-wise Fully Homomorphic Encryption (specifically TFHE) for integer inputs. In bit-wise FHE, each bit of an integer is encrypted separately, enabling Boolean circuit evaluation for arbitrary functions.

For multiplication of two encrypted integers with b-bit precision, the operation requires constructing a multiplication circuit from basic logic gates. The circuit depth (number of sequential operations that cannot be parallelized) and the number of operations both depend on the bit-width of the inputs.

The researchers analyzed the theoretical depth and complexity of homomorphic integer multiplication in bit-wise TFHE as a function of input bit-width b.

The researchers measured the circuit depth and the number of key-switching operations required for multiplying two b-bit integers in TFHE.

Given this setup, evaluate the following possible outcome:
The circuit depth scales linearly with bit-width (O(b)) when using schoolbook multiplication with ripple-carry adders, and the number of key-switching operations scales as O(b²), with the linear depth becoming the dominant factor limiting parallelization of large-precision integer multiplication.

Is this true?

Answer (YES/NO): NO